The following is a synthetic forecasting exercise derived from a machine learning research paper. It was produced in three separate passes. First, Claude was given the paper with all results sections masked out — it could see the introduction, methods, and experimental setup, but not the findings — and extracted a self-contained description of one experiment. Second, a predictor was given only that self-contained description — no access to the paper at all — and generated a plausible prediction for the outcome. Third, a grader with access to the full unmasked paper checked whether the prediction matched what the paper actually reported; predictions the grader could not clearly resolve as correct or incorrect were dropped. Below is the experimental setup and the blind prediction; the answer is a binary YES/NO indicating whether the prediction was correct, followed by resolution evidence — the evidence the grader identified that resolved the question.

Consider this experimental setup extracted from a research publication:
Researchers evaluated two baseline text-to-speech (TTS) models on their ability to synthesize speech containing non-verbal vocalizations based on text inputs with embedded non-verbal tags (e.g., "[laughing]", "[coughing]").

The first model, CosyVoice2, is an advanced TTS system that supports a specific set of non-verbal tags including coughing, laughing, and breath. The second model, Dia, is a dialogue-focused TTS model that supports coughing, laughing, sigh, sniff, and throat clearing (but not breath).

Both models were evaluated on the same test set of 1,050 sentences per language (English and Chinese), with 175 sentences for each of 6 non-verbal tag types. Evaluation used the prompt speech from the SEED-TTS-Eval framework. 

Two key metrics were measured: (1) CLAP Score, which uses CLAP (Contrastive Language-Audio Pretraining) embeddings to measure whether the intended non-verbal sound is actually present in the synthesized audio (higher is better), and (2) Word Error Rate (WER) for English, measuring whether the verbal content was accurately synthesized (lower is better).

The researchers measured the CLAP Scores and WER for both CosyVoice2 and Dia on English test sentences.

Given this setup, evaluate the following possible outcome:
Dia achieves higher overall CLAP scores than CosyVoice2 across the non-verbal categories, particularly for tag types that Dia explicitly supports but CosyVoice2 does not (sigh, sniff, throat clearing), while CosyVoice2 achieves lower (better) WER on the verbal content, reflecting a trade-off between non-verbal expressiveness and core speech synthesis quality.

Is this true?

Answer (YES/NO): YES